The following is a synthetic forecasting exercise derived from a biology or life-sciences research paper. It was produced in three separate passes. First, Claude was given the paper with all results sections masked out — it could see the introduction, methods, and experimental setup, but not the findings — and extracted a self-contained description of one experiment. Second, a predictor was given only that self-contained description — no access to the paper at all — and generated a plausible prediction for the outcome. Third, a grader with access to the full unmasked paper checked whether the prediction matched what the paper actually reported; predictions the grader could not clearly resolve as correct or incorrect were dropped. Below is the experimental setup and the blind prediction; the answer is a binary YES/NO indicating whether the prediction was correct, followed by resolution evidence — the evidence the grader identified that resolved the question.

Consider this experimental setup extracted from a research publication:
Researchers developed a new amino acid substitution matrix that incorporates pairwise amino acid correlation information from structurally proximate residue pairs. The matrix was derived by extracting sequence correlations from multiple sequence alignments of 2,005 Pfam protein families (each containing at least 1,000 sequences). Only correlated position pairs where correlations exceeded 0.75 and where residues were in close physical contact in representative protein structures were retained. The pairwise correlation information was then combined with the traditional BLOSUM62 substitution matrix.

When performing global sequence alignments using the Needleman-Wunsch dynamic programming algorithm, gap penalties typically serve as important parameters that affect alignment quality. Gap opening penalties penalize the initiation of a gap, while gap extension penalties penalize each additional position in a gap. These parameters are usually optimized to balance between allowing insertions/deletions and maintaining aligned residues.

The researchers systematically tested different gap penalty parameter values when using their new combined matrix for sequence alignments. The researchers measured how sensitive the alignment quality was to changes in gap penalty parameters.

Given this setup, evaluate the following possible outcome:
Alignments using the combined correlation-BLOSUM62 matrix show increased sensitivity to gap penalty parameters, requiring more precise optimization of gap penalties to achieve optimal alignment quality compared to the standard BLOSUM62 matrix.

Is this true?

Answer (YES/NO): NO